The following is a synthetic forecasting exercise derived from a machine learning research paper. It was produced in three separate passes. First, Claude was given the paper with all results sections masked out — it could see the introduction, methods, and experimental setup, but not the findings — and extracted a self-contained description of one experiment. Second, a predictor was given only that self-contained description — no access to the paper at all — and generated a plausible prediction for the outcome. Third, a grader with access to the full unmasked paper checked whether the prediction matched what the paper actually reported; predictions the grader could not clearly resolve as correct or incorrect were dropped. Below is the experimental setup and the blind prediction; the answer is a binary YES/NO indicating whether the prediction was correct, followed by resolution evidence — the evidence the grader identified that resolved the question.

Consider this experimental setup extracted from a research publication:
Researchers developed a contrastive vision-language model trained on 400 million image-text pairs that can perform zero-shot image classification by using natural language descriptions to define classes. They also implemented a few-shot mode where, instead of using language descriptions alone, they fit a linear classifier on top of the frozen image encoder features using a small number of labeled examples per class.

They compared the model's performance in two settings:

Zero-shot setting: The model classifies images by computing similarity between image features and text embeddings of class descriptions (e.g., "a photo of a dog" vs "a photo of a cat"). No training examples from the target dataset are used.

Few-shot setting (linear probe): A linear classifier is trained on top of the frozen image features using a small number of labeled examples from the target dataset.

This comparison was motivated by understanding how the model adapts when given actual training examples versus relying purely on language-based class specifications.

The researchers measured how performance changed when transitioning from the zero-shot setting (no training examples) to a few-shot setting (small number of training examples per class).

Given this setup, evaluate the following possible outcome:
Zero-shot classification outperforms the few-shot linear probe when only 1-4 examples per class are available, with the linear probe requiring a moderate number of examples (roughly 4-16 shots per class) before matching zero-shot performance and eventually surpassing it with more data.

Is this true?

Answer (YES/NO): NO